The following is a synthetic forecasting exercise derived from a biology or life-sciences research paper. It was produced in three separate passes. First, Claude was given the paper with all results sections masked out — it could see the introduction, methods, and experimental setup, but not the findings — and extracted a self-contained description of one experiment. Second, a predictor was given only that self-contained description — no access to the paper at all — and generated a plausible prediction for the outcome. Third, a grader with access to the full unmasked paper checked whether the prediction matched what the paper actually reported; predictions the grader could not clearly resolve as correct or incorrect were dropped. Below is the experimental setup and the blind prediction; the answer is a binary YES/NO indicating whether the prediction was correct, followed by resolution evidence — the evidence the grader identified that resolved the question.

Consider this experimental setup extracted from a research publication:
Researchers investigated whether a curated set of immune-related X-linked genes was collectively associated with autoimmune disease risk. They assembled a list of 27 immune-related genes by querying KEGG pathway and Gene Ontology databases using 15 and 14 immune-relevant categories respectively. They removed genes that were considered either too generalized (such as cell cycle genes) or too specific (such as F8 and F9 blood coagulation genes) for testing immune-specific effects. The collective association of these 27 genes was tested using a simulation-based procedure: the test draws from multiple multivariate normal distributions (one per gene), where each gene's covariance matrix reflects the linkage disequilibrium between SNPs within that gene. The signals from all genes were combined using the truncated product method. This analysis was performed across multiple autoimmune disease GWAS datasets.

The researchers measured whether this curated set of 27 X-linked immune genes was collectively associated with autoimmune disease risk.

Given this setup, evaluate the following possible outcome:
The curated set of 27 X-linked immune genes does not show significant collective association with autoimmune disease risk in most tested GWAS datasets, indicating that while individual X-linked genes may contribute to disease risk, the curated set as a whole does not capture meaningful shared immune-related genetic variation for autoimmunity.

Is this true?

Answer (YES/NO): YES